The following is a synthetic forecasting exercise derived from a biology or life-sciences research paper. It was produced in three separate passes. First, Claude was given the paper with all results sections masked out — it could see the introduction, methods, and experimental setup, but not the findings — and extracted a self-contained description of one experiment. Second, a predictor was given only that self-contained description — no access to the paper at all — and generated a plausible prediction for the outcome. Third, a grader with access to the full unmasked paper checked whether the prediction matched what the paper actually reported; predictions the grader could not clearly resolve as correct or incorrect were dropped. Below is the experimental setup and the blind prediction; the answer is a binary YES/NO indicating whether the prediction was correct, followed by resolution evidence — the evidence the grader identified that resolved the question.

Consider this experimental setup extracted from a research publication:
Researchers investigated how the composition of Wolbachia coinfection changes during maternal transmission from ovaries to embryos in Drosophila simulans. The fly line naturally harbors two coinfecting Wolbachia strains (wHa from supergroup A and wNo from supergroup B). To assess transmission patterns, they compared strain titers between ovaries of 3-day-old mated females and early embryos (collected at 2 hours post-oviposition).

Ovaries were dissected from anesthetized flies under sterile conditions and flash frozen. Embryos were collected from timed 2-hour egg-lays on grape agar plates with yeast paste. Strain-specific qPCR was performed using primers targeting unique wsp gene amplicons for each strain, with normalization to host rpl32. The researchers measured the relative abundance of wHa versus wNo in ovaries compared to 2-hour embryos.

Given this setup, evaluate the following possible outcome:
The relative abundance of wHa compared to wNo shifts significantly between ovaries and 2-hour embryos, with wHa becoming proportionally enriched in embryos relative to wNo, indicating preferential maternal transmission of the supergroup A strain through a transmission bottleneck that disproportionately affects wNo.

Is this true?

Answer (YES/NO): YES